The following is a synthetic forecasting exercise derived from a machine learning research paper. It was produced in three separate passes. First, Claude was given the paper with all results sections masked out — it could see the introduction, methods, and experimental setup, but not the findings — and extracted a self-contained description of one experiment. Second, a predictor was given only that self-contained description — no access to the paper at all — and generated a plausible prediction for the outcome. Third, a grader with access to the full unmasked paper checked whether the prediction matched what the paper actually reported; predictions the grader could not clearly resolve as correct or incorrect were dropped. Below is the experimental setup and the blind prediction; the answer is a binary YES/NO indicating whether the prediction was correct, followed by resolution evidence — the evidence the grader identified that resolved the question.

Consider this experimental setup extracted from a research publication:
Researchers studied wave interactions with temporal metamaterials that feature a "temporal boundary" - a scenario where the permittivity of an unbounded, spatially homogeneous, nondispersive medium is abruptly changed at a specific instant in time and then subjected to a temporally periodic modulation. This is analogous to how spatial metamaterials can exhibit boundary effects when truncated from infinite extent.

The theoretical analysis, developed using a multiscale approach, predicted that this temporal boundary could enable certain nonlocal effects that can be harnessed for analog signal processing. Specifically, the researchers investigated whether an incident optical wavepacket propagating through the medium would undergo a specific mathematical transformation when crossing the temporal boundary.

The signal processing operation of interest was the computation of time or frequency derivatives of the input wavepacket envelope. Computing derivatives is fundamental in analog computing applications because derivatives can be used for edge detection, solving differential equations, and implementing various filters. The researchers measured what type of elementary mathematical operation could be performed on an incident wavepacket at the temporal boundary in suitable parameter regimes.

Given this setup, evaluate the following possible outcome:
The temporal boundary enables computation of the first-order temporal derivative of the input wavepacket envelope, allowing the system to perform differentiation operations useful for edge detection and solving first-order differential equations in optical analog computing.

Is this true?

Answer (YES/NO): NO